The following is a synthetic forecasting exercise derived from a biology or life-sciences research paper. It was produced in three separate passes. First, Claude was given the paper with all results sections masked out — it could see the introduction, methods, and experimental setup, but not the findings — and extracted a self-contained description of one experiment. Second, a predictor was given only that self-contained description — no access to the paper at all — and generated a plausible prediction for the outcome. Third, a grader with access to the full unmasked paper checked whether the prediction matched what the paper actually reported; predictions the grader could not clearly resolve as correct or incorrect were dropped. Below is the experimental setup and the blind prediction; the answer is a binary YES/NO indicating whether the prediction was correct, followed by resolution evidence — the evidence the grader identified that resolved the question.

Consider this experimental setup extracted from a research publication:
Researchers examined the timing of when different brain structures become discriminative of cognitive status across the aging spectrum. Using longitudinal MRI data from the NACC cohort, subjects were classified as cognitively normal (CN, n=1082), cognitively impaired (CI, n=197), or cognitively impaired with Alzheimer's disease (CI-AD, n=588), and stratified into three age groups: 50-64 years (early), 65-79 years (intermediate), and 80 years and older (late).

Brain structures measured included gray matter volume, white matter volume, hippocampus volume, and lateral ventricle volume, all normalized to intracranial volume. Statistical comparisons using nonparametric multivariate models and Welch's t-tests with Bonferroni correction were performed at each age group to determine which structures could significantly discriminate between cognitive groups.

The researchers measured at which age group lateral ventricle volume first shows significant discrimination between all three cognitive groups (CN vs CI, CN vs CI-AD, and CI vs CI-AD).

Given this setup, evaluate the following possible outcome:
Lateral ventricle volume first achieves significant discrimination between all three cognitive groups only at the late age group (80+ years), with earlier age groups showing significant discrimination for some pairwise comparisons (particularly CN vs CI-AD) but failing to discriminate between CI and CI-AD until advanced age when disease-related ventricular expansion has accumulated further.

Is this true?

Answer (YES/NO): NO